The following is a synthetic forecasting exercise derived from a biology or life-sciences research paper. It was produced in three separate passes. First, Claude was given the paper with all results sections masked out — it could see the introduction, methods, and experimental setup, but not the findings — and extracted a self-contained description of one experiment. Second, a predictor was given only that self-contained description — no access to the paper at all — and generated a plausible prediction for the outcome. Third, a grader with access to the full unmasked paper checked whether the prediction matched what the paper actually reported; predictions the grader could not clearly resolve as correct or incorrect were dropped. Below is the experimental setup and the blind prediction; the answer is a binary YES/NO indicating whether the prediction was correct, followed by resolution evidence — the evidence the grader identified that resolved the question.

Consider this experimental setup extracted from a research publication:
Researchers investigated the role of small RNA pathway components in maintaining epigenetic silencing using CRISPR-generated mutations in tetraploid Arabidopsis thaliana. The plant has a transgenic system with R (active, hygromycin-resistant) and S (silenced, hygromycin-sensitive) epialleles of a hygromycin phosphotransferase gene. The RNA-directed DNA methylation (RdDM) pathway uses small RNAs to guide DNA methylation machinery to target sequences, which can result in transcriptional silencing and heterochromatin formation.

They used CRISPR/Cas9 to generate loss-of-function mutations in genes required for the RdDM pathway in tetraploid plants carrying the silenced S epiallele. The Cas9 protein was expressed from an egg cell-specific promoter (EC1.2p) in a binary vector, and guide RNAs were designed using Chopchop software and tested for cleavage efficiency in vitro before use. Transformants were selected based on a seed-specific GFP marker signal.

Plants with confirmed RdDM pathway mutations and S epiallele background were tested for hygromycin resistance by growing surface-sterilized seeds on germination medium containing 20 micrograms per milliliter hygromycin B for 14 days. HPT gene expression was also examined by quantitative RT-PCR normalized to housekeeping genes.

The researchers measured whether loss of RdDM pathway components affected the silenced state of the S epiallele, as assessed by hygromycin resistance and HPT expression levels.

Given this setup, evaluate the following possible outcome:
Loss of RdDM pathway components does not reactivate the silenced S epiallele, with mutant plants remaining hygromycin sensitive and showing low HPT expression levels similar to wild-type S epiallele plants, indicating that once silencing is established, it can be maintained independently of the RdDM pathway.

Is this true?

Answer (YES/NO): YES